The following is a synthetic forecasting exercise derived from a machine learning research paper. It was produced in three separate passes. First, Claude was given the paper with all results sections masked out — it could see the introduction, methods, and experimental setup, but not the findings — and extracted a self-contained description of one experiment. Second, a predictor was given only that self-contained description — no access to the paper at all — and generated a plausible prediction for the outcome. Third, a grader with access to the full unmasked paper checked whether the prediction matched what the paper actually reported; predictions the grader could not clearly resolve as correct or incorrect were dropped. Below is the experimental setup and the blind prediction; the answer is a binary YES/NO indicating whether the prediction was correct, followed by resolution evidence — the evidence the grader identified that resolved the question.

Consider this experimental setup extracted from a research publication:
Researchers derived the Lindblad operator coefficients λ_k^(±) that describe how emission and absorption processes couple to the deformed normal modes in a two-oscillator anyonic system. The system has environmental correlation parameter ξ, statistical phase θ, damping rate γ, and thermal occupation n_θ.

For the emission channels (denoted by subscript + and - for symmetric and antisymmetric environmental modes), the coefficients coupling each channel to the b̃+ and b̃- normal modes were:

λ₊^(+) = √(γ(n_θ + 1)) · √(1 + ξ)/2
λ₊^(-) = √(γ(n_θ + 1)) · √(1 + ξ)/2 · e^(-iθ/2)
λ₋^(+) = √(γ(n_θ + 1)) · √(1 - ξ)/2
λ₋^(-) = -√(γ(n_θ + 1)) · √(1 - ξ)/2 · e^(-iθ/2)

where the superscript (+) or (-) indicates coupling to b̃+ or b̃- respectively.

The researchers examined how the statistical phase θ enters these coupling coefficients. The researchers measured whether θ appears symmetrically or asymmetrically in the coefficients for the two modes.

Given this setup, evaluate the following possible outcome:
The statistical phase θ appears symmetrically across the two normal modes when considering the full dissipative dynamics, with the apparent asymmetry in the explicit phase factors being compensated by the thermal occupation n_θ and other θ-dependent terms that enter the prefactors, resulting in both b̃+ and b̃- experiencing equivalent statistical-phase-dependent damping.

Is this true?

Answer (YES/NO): NO